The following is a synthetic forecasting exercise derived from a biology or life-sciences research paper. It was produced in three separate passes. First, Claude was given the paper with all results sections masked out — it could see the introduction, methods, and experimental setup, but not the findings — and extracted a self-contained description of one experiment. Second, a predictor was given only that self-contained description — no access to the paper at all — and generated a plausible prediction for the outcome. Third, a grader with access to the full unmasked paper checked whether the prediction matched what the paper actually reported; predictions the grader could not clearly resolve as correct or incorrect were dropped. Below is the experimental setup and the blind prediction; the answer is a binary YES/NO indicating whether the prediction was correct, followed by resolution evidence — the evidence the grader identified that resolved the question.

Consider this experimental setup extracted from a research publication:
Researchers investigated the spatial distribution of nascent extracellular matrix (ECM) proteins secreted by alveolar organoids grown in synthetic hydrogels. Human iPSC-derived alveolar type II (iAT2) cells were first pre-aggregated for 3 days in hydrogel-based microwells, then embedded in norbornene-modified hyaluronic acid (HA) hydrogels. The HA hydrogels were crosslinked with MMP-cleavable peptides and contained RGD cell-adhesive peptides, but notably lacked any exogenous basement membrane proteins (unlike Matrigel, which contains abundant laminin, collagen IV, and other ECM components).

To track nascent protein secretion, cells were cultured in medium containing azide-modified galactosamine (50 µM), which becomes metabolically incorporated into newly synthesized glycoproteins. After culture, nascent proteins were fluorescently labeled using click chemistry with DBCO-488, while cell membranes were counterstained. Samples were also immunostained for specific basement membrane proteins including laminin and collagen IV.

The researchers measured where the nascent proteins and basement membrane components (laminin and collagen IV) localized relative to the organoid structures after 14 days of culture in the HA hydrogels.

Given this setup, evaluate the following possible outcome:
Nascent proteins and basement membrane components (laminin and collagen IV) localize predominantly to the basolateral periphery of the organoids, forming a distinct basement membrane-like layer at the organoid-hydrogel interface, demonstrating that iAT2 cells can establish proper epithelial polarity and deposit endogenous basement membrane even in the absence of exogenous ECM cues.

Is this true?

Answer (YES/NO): NO